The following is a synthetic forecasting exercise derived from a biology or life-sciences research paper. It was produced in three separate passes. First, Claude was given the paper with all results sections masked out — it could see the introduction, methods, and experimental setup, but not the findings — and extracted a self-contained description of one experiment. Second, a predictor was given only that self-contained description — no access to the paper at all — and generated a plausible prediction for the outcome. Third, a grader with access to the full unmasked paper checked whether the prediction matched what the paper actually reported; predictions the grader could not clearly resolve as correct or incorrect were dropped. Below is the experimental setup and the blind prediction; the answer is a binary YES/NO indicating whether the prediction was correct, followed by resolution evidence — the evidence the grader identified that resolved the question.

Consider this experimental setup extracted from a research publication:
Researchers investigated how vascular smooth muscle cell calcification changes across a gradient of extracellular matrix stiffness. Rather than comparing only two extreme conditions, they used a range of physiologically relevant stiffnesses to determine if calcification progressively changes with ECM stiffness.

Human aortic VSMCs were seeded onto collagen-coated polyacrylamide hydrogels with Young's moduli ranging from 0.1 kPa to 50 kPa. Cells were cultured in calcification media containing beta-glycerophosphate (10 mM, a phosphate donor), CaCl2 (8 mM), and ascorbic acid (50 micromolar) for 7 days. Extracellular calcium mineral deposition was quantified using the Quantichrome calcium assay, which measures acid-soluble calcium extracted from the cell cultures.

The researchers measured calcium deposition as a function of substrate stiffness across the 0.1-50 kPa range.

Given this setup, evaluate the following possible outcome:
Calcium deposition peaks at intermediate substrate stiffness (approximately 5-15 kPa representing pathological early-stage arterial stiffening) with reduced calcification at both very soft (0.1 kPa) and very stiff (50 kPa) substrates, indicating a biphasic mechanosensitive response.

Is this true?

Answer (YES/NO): NO